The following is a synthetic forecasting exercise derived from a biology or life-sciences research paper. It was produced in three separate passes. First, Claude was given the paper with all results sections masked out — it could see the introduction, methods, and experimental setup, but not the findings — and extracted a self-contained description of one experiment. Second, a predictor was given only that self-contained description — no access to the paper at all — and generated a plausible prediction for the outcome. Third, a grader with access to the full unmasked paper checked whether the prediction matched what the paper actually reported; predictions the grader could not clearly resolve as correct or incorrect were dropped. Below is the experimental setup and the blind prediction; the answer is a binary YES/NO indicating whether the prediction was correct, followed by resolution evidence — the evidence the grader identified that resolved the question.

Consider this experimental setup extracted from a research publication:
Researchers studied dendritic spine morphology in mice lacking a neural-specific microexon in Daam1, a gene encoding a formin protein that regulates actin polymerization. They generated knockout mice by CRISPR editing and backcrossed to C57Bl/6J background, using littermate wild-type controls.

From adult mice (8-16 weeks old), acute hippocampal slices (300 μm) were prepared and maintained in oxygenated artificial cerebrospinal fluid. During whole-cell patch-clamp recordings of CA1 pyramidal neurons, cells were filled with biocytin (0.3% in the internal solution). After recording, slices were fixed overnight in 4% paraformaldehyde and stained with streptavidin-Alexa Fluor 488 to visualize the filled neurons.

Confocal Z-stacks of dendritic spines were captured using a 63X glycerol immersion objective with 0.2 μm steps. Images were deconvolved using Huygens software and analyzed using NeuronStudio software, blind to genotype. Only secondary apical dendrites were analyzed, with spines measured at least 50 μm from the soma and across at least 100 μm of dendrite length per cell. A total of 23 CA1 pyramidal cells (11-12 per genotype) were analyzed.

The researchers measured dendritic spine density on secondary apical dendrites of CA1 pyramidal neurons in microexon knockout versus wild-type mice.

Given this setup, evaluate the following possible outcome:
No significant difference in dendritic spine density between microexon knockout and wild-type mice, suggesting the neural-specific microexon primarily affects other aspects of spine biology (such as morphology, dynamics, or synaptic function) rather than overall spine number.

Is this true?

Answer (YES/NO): YES